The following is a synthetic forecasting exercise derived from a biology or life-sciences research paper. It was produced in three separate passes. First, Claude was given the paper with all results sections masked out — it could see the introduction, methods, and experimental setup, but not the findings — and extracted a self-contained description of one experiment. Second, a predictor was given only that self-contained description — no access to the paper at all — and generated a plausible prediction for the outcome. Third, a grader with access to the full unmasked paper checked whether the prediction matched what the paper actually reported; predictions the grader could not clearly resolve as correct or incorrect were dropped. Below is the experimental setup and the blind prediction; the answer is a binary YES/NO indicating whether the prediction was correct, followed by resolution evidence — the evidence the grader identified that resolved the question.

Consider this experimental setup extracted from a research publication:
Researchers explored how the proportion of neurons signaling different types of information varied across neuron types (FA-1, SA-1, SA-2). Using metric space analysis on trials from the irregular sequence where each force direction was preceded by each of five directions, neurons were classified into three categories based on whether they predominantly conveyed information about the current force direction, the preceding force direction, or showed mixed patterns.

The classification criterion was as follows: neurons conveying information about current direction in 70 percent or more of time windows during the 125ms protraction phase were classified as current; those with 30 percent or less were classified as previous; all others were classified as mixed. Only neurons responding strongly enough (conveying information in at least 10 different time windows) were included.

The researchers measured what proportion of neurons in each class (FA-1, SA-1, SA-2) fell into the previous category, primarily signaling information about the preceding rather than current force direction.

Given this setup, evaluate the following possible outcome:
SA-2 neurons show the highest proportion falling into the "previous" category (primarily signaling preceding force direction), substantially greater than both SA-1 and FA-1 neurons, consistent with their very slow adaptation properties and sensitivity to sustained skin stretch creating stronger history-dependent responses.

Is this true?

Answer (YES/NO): NO